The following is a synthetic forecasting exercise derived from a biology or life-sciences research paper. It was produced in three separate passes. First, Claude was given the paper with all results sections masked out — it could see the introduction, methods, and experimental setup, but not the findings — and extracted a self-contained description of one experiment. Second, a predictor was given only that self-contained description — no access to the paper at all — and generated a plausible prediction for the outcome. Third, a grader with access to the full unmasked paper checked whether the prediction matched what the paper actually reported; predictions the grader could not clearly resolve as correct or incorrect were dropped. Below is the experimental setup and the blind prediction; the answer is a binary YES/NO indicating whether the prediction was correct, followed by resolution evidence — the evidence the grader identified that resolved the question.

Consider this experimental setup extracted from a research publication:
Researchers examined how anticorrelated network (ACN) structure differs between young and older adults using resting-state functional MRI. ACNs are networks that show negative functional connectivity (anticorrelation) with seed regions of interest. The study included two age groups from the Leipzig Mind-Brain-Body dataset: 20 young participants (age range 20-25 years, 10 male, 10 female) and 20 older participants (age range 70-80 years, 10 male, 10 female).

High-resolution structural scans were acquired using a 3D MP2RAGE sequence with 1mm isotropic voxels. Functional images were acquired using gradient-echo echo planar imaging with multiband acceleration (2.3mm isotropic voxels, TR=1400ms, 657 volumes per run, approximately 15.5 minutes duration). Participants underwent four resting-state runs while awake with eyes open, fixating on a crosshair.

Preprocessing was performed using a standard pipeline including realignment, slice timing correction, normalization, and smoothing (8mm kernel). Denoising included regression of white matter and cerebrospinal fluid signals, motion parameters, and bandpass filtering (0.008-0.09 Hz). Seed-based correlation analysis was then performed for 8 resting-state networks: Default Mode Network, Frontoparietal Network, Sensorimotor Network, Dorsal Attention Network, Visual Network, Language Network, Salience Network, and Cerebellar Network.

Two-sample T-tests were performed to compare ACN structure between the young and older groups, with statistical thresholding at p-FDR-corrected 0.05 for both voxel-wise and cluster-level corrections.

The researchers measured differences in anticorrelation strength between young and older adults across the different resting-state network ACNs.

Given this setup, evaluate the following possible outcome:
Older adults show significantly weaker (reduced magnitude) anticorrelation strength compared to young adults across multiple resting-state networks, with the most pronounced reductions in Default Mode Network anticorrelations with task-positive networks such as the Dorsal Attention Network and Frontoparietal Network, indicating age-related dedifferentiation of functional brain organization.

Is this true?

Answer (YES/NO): NO